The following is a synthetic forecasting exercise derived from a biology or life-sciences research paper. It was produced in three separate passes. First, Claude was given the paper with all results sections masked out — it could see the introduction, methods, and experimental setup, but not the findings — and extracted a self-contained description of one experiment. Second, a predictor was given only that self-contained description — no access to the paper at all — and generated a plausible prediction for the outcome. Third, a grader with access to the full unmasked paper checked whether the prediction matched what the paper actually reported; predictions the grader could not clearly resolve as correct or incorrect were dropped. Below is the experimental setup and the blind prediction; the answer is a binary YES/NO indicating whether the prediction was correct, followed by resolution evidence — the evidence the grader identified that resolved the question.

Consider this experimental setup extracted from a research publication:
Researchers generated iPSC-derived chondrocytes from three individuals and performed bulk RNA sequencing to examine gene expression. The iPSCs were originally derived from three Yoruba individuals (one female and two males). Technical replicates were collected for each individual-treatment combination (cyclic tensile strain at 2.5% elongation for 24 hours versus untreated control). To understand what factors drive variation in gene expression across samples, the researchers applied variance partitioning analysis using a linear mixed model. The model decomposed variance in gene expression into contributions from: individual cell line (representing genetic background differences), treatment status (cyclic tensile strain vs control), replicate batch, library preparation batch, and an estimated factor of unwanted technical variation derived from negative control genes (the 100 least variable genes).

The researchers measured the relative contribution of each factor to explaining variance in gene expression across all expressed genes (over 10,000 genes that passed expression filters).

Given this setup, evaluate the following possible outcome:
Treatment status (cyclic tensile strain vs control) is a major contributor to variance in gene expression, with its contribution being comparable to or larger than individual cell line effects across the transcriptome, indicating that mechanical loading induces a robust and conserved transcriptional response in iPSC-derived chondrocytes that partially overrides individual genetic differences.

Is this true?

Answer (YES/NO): NO